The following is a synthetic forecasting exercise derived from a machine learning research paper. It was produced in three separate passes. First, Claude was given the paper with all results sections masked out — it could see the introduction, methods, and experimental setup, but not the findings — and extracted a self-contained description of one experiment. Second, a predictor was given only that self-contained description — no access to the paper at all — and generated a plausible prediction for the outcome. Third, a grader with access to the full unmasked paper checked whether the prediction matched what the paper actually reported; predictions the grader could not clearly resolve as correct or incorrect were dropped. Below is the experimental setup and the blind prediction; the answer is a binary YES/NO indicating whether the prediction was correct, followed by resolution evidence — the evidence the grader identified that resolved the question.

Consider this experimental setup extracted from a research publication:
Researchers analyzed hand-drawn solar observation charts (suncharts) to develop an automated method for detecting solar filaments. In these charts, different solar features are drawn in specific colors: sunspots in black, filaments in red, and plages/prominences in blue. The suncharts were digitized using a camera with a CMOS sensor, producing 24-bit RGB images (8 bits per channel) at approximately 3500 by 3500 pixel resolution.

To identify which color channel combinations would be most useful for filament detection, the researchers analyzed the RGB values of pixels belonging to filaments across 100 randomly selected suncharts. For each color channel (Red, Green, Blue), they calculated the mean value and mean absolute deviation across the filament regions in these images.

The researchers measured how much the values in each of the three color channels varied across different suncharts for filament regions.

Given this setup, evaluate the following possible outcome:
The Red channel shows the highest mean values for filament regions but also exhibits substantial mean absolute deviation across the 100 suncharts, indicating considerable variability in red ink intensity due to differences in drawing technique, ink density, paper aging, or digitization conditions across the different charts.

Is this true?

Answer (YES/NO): NO